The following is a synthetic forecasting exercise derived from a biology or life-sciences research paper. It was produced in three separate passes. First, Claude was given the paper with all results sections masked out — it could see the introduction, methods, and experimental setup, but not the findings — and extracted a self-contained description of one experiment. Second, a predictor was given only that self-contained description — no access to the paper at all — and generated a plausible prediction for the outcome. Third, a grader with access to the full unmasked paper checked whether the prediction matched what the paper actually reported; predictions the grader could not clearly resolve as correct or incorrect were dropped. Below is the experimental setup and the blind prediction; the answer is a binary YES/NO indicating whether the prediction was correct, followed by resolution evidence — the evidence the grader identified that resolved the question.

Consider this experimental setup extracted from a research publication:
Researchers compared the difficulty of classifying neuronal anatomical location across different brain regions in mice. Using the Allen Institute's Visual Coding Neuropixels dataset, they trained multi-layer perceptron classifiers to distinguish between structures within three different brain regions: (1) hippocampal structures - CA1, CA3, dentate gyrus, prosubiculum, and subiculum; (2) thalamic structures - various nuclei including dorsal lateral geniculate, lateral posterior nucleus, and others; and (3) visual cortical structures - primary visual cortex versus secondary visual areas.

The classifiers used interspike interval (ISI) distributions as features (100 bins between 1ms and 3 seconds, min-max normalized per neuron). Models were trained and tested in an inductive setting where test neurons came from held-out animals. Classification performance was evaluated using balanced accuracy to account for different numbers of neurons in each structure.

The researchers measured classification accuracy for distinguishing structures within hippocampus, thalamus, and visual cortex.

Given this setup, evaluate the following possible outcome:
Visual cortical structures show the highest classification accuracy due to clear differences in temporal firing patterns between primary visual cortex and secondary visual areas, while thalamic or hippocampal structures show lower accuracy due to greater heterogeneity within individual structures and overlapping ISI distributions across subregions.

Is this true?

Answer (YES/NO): YES